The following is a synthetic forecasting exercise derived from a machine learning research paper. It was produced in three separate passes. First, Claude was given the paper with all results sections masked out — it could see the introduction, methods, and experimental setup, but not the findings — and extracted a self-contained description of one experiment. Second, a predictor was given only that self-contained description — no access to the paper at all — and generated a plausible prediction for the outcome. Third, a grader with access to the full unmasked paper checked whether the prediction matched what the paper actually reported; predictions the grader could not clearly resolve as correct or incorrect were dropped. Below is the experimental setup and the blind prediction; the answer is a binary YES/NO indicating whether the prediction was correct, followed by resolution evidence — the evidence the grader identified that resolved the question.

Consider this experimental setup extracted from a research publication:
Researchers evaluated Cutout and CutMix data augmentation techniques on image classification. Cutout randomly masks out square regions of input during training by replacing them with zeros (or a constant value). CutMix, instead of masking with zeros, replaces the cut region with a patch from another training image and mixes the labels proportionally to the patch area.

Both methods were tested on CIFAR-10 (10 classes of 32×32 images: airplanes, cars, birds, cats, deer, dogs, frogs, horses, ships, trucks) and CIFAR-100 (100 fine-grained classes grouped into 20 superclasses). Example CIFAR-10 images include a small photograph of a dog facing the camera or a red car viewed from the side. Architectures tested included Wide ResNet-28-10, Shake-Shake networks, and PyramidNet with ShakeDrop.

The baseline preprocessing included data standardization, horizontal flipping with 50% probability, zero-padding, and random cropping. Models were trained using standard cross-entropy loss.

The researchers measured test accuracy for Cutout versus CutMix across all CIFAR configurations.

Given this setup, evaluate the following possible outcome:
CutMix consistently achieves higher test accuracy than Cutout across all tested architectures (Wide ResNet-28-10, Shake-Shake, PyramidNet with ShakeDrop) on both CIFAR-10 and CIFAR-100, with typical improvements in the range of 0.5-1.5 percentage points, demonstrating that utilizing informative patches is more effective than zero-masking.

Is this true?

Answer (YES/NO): NO